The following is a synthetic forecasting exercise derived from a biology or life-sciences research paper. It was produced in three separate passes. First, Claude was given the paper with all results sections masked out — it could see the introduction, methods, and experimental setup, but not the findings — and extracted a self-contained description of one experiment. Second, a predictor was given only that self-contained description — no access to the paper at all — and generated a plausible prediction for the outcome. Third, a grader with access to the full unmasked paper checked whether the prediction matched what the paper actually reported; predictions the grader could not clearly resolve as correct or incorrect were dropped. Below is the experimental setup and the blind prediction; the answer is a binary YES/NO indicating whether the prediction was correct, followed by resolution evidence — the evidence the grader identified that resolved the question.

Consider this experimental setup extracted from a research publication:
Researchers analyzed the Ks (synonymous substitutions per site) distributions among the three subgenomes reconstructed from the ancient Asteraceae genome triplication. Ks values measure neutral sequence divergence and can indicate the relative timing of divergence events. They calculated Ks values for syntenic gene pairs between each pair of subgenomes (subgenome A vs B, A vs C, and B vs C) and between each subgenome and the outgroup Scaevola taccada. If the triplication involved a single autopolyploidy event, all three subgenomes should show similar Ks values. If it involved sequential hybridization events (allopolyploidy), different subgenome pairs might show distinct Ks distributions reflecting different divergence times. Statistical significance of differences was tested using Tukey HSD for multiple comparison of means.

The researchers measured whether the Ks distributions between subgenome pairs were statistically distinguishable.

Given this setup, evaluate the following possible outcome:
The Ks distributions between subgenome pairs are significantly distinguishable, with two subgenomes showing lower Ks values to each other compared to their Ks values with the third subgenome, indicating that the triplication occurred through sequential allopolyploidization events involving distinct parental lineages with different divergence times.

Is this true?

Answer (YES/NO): NO